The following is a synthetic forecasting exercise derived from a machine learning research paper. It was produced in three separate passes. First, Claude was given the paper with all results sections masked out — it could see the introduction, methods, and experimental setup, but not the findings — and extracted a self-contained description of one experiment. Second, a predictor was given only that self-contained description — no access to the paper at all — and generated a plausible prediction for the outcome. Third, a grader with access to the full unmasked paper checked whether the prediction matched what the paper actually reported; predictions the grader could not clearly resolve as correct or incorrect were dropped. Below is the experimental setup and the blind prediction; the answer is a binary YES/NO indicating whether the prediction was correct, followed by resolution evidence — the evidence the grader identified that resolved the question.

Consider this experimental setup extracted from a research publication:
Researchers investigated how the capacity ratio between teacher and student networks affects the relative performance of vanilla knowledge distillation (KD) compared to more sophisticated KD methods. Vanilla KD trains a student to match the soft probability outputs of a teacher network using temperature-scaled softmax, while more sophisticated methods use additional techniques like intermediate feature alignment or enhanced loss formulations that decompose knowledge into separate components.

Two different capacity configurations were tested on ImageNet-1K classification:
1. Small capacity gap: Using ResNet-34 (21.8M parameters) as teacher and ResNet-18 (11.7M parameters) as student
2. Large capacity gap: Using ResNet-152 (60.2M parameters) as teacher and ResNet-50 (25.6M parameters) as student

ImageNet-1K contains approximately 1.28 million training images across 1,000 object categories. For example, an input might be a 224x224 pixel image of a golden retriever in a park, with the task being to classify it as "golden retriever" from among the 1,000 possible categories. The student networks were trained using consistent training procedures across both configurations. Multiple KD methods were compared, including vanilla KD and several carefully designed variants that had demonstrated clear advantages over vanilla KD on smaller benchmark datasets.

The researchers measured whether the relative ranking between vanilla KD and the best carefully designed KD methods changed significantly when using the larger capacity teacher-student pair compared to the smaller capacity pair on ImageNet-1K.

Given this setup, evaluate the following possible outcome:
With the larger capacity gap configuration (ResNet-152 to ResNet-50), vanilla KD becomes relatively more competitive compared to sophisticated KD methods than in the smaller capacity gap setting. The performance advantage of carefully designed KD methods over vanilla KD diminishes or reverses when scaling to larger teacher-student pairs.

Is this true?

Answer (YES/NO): NO